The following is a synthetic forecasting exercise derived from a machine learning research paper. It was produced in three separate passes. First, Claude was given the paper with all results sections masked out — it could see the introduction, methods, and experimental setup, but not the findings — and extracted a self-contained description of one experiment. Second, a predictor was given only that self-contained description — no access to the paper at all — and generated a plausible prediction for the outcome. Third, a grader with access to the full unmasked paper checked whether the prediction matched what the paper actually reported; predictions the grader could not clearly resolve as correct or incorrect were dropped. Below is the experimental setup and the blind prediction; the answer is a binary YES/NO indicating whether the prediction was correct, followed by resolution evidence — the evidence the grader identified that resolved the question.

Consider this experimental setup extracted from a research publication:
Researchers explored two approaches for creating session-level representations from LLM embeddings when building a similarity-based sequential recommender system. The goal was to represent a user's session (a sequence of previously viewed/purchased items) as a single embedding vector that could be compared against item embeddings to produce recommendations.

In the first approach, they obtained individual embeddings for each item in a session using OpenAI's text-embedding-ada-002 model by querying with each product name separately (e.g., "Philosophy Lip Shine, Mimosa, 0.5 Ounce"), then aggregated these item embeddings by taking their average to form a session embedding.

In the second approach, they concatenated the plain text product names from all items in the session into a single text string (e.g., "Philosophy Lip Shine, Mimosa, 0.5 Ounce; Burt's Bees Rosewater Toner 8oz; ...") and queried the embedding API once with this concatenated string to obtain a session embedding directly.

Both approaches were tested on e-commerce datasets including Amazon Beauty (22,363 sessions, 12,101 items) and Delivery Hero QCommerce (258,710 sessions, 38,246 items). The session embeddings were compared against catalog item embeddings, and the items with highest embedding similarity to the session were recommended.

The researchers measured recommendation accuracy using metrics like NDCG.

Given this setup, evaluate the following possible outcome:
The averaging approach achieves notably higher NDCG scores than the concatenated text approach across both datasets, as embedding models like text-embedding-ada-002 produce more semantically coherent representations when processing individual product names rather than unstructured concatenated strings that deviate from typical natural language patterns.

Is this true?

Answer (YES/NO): YES